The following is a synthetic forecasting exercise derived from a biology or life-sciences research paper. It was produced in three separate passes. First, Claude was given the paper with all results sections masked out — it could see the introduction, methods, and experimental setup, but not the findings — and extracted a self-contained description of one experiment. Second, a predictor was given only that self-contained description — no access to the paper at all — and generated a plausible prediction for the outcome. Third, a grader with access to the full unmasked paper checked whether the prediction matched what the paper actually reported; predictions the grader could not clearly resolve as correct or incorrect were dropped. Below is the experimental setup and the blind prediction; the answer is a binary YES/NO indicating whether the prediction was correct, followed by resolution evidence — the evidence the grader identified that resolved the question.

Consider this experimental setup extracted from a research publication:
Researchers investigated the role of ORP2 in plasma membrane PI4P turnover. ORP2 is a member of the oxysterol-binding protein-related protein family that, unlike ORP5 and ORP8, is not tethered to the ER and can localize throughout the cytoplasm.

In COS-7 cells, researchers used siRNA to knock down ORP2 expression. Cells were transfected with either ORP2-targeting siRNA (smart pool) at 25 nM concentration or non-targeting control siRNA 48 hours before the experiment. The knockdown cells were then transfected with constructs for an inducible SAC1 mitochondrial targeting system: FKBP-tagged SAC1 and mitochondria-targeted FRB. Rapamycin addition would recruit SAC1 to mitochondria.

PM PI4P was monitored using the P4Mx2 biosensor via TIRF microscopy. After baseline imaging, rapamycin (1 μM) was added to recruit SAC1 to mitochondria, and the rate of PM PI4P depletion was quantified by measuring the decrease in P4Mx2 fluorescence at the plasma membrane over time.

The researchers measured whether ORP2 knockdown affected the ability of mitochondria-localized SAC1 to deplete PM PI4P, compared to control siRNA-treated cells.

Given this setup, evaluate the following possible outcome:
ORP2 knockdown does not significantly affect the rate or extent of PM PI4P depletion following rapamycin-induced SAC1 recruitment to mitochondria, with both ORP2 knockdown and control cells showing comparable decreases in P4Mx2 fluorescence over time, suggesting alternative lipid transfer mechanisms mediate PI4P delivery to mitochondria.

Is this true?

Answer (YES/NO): NO